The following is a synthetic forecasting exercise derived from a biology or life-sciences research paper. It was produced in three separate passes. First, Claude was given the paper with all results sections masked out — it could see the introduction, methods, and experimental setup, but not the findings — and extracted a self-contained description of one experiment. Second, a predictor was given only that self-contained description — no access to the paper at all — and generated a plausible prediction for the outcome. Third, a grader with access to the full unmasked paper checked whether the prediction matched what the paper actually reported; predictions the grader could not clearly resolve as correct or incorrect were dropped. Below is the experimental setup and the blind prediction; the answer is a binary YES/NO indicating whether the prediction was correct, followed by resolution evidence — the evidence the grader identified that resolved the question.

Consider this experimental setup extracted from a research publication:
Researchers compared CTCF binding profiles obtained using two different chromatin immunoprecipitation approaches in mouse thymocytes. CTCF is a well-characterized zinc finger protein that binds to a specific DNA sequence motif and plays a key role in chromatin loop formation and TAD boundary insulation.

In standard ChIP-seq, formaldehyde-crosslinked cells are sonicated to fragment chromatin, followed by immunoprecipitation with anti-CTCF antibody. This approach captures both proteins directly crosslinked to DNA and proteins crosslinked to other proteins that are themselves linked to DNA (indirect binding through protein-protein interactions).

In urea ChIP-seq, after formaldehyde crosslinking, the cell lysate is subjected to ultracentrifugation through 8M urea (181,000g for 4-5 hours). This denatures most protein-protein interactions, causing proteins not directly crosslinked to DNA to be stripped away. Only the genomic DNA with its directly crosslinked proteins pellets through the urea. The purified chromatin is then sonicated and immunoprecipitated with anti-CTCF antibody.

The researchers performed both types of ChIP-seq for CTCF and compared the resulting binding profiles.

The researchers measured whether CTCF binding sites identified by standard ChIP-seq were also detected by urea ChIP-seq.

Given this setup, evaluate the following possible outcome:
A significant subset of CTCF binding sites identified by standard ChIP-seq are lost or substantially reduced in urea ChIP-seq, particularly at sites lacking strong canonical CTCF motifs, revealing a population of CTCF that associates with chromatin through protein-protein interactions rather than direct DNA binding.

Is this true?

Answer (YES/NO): NO